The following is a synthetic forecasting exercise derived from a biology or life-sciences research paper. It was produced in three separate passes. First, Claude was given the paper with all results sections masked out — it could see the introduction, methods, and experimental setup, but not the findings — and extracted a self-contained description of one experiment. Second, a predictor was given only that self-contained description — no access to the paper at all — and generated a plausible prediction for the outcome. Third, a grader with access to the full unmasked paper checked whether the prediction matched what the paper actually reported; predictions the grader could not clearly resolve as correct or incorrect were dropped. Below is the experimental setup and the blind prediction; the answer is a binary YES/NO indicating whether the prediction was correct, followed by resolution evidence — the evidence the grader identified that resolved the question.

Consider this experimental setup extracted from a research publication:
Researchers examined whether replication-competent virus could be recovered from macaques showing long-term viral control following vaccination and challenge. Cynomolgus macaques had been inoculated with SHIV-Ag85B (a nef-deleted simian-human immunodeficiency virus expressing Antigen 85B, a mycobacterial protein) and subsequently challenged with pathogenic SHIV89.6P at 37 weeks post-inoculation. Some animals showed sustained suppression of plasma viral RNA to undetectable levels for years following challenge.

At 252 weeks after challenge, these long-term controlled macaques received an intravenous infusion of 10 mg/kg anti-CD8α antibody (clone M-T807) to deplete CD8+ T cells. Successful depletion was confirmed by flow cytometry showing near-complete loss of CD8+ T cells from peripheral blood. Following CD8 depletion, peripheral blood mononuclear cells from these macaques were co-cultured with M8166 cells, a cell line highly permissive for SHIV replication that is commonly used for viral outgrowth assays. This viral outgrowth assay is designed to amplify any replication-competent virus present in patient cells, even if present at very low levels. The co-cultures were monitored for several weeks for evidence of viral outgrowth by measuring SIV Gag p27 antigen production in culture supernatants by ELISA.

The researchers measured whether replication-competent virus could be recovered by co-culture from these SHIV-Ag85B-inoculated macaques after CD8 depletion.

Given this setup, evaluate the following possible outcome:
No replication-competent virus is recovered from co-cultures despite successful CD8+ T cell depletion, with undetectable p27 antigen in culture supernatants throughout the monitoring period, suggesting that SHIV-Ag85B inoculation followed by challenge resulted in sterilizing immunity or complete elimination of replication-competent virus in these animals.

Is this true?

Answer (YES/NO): NO